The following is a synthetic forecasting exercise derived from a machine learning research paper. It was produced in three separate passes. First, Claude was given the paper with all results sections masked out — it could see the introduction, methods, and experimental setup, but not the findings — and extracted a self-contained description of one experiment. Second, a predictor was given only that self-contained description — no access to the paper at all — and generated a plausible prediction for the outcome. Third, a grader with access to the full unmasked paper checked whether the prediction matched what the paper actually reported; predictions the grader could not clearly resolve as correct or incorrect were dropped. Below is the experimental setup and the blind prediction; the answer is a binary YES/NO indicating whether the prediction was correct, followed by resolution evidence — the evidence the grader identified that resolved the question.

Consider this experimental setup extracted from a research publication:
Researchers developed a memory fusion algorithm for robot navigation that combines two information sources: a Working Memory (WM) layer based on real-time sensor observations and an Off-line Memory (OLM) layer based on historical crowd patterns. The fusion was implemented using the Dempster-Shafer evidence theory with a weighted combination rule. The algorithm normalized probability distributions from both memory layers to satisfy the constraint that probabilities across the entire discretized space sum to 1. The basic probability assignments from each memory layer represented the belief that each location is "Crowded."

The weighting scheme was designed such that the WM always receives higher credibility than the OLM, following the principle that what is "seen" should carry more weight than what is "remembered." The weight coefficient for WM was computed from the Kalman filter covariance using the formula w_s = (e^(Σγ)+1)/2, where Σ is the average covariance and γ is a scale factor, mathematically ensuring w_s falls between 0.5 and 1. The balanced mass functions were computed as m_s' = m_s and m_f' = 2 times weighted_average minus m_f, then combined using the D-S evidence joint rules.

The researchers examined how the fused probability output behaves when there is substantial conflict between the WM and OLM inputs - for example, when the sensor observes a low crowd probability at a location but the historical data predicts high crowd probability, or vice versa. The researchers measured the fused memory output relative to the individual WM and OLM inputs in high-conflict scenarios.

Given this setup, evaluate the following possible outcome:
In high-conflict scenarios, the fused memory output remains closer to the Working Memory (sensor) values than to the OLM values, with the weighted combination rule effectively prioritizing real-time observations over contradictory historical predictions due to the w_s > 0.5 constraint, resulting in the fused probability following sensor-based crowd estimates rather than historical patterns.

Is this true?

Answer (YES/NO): YES